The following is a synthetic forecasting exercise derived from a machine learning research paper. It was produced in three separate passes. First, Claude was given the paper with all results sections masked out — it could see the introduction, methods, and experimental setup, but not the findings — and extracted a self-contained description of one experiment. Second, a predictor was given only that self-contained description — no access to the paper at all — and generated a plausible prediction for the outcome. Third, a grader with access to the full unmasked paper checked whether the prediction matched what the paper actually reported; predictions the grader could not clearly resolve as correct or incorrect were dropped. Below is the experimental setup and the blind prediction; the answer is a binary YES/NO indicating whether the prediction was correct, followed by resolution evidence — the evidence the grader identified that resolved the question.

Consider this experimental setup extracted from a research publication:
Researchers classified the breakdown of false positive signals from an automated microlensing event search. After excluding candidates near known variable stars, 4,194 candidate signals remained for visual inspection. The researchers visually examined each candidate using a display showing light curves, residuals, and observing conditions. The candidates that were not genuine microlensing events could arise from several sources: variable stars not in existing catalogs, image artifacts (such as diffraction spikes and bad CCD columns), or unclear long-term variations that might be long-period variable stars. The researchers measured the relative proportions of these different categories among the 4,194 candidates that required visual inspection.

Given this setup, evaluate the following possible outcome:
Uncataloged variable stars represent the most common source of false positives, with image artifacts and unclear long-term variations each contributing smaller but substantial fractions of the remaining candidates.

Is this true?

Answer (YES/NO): NO